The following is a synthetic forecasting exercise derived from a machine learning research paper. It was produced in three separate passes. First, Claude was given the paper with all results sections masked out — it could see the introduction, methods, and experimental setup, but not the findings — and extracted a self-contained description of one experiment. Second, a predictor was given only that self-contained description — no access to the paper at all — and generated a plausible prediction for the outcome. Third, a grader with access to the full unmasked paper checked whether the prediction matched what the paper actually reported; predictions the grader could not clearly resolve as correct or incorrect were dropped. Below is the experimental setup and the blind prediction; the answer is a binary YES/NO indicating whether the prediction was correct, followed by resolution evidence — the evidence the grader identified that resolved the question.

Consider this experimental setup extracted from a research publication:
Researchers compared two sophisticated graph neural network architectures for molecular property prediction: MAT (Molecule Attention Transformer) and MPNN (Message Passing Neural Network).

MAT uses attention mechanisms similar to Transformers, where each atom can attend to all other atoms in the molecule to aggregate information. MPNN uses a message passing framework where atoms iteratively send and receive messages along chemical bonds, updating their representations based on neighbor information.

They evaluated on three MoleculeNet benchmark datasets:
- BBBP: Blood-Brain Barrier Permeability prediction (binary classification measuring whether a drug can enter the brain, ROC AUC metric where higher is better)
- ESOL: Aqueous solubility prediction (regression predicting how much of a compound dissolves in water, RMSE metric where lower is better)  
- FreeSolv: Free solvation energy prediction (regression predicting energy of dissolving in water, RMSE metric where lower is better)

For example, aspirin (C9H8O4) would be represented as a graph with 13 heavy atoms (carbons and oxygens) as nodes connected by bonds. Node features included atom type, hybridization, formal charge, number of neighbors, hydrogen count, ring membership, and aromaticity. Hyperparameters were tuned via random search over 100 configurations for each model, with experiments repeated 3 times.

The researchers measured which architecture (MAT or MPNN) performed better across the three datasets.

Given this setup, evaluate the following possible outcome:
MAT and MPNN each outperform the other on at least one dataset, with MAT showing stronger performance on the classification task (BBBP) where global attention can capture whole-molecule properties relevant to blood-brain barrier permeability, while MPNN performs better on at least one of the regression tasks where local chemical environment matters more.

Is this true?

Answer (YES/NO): YES